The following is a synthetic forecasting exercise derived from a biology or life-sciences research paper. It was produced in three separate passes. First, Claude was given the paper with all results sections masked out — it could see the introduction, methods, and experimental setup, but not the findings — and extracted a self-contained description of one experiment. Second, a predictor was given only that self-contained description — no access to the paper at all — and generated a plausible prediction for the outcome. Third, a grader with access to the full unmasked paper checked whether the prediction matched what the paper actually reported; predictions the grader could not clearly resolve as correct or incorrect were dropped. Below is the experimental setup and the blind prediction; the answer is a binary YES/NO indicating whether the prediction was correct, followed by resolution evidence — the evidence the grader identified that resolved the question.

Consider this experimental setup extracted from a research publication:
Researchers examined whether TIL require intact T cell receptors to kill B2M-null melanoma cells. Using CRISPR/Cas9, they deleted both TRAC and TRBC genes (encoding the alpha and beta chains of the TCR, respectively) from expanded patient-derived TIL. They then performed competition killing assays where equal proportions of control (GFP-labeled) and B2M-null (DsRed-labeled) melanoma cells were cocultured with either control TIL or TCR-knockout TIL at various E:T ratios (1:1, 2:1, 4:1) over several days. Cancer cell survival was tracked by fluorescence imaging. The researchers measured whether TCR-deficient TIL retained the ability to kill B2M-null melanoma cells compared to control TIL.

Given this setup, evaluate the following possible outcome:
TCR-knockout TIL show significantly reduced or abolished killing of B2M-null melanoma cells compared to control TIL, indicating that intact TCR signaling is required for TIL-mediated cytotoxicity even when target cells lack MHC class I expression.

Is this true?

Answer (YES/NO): NO